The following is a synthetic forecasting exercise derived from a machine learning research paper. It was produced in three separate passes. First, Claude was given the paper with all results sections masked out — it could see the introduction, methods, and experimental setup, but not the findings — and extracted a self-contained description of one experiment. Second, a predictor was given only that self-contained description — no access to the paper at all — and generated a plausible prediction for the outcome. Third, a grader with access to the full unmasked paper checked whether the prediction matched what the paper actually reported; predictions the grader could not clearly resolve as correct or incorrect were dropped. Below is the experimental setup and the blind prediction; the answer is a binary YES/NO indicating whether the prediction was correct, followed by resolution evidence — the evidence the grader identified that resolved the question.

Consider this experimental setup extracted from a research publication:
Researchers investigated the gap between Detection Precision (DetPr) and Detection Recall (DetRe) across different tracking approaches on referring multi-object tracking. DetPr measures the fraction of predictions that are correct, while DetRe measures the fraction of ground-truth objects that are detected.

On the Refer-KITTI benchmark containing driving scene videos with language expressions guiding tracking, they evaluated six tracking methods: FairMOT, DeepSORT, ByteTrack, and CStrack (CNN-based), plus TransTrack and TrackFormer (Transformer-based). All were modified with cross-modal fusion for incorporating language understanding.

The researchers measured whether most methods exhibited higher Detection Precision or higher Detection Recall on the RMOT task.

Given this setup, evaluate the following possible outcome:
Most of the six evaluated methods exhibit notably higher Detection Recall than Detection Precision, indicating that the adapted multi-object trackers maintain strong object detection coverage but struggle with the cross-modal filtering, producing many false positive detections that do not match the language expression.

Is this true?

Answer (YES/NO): NO